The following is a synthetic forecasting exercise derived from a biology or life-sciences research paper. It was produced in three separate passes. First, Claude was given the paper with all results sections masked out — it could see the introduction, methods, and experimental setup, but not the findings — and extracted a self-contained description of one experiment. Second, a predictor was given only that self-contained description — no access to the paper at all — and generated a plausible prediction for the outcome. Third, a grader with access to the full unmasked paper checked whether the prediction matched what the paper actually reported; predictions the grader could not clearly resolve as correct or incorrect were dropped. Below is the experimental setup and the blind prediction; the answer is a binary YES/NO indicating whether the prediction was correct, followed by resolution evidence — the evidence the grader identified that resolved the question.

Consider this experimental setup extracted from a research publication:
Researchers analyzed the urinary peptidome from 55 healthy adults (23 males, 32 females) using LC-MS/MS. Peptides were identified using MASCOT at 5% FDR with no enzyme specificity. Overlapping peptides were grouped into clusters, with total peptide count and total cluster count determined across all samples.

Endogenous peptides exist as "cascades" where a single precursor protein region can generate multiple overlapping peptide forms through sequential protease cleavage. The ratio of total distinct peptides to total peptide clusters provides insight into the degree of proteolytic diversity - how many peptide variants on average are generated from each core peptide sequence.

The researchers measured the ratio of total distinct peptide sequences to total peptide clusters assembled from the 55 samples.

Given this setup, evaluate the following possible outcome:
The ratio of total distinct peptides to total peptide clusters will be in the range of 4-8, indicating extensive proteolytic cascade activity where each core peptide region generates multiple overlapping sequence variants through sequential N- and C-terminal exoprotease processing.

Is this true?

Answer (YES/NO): NO